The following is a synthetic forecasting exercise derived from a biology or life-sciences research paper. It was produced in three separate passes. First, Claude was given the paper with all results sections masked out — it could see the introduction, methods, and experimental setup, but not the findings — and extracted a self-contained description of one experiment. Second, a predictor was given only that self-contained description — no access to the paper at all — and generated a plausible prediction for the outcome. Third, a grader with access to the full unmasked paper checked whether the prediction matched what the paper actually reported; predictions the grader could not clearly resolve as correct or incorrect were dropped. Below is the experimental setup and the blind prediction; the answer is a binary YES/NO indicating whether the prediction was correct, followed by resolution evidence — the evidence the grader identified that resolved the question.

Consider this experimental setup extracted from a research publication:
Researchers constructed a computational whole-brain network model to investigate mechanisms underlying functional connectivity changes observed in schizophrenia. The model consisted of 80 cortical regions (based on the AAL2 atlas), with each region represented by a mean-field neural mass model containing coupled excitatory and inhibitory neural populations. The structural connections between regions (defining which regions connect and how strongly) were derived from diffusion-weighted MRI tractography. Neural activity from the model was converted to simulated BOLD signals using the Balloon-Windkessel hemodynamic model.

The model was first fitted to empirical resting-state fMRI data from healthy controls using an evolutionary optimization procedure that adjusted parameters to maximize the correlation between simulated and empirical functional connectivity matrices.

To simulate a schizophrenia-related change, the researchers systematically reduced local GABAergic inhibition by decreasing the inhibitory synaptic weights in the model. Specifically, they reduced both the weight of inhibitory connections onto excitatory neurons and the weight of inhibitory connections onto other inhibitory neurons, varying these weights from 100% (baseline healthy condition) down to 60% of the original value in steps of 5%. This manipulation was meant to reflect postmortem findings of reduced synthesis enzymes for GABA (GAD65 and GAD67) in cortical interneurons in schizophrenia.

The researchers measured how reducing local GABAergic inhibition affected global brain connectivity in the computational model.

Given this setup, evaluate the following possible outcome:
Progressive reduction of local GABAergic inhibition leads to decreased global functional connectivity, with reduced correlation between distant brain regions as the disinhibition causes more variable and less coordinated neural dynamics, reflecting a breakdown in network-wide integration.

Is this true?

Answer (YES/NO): NO